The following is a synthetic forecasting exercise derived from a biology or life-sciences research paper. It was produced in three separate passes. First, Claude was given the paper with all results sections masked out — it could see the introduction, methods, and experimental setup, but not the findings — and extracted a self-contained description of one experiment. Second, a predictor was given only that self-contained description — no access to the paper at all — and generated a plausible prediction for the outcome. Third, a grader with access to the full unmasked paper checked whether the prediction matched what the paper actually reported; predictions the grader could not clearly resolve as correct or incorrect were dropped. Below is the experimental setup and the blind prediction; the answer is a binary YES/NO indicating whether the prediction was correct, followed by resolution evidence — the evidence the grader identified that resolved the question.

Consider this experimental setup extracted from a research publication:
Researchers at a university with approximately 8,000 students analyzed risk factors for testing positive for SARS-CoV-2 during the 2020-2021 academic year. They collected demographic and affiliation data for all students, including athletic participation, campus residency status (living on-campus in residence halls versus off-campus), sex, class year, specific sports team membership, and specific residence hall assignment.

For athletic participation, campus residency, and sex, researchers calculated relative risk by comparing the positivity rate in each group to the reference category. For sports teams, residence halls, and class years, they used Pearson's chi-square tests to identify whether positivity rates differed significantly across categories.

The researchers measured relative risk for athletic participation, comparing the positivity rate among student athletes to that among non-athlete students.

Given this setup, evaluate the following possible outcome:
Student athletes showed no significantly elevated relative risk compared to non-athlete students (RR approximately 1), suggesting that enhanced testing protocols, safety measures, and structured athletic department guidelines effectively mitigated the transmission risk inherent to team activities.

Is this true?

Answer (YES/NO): NO